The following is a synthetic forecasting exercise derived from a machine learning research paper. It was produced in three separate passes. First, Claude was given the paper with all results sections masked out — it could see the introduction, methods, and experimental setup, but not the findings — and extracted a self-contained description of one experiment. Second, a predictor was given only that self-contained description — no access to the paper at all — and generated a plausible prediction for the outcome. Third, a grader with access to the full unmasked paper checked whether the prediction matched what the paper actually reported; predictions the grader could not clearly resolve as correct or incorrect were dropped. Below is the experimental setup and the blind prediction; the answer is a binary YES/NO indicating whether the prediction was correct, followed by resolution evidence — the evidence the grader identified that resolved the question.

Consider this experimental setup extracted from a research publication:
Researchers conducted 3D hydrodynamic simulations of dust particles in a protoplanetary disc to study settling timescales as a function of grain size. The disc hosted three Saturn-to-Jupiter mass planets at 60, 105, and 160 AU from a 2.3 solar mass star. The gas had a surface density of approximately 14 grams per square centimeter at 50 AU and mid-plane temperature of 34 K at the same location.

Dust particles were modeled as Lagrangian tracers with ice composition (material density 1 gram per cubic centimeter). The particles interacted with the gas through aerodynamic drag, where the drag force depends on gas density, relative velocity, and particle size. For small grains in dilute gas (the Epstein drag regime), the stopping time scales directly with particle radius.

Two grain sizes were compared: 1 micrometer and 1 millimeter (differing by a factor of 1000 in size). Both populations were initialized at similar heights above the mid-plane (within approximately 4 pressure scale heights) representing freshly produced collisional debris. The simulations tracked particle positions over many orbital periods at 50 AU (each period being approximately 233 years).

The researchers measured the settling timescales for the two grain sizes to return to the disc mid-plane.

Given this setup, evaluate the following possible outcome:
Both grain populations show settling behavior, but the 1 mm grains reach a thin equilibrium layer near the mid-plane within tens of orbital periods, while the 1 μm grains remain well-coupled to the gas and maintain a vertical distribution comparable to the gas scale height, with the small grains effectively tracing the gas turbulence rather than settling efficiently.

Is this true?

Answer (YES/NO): NO